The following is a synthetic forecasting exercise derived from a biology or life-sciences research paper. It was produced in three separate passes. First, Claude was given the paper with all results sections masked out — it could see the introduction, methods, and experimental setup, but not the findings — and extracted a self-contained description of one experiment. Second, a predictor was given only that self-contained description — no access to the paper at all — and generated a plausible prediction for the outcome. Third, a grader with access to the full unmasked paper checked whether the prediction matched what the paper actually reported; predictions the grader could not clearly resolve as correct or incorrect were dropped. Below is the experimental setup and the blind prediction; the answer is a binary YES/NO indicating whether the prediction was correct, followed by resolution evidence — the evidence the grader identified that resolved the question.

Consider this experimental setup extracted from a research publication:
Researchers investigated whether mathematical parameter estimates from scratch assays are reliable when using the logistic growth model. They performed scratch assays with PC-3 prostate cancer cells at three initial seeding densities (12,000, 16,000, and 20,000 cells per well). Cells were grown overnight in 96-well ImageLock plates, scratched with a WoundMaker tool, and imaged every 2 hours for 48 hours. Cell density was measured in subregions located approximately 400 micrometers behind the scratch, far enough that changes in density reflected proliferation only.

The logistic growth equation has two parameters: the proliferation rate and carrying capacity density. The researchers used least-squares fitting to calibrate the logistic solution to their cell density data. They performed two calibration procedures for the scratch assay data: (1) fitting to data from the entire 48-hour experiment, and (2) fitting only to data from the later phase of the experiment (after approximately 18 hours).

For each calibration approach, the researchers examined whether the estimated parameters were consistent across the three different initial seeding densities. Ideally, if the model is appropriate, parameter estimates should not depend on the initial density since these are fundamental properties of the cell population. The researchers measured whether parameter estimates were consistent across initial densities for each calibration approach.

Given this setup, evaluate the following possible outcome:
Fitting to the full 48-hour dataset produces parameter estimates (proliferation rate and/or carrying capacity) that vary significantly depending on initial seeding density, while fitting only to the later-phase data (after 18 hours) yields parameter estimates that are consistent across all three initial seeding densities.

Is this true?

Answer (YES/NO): YES